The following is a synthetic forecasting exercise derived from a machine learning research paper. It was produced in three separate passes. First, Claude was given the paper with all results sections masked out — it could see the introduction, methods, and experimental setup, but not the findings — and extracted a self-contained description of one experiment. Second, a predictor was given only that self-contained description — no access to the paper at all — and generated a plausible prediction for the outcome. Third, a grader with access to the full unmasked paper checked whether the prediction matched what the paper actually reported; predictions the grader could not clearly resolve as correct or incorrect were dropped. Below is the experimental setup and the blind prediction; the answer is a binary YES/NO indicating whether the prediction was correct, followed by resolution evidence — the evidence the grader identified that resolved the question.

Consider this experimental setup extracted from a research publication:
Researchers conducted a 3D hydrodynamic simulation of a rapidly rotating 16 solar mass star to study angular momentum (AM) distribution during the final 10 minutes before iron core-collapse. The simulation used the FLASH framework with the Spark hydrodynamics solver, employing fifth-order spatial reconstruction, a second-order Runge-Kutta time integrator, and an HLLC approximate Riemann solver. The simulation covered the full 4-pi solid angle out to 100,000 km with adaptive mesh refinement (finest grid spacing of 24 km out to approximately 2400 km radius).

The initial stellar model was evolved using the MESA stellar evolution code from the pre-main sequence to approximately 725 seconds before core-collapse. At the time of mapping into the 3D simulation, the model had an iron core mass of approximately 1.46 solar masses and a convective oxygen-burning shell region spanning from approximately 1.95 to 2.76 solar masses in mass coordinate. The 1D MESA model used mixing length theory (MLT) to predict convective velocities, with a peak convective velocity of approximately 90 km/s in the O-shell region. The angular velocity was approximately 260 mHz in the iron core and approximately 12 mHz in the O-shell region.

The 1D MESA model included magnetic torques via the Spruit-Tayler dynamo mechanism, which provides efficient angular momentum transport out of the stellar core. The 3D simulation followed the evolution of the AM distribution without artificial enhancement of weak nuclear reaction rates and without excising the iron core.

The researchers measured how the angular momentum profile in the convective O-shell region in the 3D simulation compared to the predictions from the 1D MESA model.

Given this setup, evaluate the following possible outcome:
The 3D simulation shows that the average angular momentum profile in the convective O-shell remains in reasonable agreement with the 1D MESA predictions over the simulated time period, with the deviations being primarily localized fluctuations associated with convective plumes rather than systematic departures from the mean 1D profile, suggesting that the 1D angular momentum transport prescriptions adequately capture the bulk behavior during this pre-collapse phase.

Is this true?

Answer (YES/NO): NO